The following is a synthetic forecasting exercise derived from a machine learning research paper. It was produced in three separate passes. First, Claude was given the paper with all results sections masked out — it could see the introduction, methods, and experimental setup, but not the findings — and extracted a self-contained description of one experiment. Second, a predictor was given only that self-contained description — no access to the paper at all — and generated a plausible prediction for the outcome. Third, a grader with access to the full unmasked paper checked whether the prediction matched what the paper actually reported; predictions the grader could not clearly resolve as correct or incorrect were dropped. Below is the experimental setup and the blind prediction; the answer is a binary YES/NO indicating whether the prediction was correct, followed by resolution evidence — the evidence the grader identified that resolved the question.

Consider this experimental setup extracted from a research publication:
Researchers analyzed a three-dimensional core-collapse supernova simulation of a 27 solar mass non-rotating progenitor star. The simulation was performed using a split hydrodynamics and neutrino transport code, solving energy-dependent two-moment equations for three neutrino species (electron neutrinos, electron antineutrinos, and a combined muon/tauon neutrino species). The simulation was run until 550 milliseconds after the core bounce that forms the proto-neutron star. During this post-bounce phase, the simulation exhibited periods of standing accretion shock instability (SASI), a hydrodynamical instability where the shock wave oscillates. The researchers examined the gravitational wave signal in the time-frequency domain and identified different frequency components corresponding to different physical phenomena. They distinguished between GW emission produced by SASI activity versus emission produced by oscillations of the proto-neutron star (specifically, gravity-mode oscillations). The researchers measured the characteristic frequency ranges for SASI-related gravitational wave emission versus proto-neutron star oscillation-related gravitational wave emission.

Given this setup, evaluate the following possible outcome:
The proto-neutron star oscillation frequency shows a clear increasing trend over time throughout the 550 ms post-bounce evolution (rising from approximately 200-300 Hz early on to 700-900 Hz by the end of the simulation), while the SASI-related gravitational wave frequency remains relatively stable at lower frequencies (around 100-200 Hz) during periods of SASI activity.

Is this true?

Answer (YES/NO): NO